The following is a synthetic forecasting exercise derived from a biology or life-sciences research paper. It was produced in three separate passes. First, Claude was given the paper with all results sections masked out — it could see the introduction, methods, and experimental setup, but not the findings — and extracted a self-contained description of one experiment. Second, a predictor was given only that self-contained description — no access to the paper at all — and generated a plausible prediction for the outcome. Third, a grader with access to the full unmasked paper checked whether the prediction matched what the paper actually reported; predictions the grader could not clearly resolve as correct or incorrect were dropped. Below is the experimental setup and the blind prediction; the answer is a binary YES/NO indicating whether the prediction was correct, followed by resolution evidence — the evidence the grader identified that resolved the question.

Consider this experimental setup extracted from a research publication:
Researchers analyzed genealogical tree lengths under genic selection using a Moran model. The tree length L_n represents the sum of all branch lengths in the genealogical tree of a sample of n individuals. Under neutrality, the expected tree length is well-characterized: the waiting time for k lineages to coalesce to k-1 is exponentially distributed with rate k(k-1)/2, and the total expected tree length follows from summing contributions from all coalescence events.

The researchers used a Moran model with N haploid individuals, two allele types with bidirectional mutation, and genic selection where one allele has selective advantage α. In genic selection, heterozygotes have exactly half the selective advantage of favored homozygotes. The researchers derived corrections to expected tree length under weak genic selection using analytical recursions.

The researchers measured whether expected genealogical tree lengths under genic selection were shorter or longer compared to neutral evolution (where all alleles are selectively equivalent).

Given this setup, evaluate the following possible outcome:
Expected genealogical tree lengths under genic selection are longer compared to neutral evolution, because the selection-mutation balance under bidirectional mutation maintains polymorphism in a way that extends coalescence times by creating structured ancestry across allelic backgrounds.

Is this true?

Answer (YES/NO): NO